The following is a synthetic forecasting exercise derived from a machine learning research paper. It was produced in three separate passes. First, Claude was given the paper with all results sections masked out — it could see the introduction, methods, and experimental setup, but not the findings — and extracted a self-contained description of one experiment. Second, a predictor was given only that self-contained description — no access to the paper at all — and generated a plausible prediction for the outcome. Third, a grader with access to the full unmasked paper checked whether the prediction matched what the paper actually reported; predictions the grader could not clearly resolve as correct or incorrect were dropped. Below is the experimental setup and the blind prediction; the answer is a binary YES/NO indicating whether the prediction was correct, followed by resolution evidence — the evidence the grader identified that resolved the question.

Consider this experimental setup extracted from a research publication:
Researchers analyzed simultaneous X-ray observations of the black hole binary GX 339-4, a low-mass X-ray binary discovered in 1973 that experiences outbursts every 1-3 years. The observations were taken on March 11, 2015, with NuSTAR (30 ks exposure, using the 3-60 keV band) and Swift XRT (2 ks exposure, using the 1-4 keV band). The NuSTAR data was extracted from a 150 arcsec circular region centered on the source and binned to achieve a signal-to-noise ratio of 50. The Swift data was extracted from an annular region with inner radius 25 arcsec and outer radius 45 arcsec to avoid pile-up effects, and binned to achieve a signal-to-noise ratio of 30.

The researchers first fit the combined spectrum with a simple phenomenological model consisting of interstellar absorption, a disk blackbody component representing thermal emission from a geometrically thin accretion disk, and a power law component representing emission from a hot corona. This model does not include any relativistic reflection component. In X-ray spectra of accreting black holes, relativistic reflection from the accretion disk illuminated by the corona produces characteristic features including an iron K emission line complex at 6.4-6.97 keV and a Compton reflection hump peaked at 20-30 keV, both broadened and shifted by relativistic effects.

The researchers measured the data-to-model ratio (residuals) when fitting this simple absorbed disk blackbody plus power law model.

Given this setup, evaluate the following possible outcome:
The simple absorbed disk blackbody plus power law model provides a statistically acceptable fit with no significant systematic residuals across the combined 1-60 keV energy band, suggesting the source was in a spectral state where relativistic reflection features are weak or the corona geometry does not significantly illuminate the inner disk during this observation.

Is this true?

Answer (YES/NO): NO